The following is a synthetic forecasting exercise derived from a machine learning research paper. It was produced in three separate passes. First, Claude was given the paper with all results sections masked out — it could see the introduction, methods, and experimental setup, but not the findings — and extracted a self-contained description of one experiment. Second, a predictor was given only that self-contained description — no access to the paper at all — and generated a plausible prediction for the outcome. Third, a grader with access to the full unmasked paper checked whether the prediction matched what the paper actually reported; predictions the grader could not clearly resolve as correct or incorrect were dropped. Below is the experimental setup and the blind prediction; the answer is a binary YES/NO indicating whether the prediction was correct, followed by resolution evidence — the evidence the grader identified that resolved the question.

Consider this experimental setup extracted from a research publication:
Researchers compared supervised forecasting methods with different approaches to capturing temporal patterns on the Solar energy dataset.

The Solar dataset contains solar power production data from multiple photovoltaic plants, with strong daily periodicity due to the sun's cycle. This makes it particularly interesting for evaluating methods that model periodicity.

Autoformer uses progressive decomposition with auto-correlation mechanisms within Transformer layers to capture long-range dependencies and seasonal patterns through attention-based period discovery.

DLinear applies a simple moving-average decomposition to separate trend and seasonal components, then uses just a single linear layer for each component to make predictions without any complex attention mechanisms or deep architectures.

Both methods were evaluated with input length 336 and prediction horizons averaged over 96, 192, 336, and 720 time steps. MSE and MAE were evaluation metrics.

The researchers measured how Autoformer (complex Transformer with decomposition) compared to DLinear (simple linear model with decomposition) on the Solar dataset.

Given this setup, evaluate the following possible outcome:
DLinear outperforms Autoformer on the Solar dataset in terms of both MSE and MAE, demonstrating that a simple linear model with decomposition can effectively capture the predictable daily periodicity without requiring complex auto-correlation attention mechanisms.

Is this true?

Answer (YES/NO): YES